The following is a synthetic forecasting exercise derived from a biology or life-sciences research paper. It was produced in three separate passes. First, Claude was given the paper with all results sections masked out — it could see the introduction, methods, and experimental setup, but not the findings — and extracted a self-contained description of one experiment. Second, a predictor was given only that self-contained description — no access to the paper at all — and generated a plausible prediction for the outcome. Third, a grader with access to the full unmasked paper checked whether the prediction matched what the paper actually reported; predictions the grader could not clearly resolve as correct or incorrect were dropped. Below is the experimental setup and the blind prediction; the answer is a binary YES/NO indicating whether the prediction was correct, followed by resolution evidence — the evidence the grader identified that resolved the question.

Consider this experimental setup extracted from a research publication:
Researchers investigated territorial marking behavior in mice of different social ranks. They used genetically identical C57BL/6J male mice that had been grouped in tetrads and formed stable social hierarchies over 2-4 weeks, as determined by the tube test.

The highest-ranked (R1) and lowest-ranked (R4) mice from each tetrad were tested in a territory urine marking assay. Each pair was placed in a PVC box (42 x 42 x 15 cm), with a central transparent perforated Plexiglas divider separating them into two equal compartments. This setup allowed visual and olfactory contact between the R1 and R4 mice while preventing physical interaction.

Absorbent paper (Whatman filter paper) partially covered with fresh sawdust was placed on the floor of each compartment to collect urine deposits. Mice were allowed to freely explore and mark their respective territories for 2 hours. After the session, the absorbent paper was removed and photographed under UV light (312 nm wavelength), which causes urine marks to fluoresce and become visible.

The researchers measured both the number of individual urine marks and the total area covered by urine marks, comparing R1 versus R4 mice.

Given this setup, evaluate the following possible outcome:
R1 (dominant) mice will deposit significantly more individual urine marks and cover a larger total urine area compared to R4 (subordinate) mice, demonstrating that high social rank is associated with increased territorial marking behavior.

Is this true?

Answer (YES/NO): NO